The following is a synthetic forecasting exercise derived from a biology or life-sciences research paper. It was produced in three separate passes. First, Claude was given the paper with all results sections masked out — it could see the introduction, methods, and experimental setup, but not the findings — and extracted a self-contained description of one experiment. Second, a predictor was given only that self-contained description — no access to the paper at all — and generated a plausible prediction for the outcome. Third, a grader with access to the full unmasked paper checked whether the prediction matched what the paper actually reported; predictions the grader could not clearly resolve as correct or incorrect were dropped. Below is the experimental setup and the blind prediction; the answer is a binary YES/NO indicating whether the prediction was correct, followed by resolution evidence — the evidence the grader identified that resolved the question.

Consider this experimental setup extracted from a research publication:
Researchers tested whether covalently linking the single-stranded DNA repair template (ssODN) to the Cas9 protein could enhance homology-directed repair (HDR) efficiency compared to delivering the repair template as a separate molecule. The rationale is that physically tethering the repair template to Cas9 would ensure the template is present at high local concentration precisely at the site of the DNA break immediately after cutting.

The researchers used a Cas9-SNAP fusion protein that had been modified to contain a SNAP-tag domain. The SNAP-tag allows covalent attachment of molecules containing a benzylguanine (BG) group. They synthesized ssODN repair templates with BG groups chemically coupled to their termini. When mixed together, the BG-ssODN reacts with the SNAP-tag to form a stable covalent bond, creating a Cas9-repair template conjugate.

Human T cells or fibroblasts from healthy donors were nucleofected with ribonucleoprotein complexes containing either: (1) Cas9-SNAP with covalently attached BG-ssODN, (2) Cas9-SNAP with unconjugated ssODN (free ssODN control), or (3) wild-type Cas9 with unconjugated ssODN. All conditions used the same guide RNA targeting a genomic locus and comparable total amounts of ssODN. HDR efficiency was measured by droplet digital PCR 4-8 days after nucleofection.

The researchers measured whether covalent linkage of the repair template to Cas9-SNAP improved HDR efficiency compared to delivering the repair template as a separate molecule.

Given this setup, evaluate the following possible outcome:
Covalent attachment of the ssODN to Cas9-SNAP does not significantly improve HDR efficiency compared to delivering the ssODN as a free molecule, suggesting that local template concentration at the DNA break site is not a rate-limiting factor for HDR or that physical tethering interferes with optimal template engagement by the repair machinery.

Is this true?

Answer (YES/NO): YES